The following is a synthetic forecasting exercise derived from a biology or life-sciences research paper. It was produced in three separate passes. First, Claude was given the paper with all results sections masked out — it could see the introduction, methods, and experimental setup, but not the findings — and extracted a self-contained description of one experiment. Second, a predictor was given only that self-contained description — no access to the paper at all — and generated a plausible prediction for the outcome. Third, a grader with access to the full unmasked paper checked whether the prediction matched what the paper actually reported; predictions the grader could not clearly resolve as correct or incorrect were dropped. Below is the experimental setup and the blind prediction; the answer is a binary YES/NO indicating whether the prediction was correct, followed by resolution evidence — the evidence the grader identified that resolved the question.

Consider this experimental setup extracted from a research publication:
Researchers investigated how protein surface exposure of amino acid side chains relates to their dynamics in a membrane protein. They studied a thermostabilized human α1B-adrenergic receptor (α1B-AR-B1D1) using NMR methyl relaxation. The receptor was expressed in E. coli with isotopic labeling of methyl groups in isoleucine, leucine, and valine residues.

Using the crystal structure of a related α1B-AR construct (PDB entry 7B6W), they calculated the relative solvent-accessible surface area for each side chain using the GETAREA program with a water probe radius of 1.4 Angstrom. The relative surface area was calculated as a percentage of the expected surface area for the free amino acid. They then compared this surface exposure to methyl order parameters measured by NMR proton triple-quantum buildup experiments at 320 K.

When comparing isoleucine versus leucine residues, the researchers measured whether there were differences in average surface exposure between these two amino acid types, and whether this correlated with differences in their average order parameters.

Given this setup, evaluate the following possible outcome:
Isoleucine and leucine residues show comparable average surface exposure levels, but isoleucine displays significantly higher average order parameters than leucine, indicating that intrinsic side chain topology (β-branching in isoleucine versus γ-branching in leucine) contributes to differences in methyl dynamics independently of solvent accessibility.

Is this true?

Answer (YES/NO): NO